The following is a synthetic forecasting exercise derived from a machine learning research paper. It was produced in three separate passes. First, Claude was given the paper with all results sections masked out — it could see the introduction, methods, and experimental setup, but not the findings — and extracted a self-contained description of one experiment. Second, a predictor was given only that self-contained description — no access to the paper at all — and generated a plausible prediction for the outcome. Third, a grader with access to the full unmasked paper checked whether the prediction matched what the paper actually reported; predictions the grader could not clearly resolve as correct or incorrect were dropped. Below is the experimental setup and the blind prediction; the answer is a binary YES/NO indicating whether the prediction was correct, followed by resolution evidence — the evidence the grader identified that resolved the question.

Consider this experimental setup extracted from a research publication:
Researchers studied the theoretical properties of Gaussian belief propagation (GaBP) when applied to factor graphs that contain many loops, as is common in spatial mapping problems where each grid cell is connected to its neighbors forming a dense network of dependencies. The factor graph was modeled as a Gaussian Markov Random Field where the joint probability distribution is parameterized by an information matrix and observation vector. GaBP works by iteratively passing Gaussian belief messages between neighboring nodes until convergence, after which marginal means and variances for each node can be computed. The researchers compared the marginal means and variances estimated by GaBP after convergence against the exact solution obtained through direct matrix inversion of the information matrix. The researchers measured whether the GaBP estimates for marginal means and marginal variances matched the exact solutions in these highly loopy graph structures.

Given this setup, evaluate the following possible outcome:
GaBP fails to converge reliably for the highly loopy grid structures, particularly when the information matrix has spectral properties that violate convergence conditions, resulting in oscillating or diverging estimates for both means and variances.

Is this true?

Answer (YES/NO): NO